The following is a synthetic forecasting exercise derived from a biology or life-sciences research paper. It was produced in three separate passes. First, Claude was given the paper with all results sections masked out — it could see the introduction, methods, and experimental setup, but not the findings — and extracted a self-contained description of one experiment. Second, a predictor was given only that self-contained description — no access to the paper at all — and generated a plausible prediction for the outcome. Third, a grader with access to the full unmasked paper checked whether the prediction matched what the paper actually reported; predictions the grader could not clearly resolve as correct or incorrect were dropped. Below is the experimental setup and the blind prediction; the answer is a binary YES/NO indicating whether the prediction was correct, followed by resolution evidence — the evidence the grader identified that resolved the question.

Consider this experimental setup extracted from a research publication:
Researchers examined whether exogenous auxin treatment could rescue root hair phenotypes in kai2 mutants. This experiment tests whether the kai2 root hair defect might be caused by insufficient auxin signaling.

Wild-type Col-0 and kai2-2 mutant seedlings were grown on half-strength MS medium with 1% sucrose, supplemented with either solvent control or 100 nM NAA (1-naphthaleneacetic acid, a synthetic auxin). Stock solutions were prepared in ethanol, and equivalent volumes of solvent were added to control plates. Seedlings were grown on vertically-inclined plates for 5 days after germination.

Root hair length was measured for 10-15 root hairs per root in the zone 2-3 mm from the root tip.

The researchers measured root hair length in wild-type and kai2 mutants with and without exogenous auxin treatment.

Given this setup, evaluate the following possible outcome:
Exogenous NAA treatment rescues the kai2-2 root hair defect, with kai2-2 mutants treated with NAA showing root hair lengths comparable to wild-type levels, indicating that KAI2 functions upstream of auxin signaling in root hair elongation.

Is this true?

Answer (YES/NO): YES